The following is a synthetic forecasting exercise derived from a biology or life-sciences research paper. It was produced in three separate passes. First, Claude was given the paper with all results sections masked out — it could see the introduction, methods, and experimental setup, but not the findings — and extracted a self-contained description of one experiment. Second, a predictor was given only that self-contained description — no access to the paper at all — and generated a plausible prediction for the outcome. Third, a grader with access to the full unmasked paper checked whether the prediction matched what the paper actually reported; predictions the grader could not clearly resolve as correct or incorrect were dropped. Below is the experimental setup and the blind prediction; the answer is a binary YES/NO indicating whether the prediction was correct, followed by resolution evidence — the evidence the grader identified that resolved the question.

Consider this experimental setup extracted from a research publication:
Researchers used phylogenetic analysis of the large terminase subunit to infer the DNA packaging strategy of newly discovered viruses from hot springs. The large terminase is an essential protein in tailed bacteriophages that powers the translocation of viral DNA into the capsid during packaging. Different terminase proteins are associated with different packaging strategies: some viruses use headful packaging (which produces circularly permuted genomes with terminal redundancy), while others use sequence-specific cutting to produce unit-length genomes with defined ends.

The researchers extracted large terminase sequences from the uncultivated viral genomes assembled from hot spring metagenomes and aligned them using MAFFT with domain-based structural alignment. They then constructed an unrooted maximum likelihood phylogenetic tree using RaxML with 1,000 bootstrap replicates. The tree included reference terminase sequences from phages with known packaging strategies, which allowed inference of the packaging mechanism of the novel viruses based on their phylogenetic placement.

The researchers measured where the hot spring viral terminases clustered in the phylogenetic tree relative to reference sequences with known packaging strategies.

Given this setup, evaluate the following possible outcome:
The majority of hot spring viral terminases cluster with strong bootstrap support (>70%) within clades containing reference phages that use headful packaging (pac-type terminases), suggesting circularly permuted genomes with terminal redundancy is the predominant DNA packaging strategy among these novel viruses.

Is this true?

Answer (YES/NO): NO